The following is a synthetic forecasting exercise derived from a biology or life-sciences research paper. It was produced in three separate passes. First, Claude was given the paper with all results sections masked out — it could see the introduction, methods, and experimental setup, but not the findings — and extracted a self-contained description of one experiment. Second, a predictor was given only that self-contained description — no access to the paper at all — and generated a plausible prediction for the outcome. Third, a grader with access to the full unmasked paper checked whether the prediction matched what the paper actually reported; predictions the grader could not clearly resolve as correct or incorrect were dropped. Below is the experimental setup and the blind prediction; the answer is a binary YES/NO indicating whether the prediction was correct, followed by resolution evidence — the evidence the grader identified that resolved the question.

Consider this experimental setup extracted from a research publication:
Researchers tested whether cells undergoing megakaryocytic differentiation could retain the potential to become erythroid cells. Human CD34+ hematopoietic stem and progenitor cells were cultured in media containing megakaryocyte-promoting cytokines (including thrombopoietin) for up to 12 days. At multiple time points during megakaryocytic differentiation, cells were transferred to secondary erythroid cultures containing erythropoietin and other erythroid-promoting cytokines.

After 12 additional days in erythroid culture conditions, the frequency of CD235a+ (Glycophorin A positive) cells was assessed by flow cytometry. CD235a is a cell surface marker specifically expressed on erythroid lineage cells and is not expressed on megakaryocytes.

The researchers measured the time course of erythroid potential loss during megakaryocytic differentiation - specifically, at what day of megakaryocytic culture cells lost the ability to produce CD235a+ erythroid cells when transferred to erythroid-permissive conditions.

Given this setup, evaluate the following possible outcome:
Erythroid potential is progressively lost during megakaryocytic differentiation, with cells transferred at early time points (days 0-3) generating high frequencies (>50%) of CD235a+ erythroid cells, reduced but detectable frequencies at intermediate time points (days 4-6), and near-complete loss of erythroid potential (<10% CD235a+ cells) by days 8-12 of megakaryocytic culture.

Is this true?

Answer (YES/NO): NO